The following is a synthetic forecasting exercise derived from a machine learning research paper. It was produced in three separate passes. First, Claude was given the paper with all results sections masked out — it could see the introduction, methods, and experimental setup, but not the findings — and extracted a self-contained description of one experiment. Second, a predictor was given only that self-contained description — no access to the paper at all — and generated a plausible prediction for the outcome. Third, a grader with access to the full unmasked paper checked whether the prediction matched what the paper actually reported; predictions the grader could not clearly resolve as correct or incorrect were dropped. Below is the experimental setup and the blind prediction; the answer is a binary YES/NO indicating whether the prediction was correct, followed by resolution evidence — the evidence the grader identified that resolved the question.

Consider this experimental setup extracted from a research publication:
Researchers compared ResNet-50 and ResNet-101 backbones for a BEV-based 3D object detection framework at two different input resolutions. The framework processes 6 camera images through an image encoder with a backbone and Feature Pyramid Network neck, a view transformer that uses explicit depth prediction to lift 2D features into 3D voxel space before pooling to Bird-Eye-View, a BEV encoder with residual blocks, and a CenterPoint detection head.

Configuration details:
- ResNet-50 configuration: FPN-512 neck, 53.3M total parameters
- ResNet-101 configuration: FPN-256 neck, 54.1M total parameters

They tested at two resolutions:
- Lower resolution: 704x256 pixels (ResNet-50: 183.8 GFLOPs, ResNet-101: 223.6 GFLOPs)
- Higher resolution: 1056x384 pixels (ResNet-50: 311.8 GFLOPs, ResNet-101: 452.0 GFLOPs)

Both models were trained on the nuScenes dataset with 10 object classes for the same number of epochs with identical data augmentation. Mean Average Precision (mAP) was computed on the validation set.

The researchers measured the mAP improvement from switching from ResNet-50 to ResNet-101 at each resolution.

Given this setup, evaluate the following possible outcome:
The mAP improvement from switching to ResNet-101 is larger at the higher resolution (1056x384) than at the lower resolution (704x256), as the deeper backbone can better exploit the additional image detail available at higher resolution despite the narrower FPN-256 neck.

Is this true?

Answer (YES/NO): YES